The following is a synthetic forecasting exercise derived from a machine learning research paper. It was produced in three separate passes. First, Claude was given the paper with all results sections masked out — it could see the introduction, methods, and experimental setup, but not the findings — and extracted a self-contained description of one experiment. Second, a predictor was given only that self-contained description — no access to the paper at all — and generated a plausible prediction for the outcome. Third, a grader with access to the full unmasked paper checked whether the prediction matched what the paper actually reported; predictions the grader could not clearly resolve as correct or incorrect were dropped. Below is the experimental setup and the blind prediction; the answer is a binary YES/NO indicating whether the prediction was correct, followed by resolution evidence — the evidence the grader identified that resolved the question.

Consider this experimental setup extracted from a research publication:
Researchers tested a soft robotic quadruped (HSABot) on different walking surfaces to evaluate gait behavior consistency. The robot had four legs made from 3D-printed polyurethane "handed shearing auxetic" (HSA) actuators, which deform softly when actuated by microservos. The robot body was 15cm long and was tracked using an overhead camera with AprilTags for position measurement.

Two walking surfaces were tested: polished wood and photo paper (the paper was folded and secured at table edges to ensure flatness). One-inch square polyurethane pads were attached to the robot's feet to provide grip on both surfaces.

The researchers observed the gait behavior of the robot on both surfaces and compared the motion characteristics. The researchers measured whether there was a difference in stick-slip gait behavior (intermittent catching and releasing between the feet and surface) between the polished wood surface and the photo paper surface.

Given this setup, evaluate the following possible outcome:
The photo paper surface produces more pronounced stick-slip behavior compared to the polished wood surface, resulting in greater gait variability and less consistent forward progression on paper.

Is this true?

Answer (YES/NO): NO